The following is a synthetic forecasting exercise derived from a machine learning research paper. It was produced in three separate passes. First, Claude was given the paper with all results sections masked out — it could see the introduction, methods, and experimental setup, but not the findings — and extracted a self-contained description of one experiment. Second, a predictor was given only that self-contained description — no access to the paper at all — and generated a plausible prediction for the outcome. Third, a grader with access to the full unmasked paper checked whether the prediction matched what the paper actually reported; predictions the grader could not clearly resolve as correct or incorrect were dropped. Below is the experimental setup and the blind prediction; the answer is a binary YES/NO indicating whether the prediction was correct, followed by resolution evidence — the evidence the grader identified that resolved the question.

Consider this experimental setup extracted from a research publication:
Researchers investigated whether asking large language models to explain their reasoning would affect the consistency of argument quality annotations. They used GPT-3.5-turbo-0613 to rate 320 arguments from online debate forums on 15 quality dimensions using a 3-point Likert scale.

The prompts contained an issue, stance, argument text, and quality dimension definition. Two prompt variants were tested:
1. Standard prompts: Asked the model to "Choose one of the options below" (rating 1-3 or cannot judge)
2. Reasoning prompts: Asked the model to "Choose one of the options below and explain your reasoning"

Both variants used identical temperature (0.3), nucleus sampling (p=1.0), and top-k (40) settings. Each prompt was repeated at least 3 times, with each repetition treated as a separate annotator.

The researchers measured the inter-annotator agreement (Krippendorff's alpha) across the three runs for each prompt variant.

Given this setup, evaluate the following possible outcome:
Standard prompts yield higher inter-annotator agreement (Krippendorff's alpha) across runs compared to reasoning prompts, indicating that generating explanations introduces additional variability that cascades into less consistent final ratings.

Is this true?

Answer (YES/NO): NO